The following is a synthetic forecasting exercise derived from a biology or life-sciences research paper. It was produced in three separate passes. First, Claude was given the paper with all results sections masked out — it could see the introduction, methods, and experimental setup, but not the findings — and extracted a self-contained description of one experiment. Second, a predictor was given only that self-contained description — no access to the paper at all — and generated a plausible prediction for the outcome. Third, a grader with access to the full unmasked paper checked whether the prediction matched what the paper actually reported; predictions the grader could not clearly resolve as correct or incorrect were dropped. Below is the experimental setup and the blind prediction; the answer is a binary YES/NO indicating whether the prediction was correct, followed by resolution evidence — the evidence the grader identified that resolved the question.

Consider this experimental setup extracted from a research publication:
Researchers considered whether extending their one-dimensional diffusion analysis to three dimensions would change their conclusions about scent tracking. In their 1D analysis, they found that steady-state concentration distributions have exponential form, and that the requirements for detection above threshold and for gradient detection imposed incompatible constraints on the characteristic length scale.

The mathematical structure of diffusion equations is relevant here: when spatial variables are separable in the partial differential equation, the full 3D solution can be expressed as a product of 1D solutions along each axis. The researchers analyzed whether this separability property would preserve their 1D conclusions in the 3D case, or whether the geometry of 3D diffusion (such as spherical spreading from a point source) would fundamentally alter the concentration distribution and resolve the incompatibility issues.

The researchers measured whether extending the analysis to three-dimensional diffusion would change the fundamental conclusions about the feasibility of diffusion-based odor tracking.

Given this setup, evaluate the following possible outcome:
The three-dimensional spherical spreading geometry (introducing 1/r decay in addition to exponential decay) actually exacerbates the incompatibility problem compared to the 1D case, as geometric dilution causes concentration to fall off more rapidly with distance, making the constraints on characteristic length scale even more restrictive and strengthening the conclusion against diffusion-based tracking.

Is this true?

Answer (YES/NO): NO